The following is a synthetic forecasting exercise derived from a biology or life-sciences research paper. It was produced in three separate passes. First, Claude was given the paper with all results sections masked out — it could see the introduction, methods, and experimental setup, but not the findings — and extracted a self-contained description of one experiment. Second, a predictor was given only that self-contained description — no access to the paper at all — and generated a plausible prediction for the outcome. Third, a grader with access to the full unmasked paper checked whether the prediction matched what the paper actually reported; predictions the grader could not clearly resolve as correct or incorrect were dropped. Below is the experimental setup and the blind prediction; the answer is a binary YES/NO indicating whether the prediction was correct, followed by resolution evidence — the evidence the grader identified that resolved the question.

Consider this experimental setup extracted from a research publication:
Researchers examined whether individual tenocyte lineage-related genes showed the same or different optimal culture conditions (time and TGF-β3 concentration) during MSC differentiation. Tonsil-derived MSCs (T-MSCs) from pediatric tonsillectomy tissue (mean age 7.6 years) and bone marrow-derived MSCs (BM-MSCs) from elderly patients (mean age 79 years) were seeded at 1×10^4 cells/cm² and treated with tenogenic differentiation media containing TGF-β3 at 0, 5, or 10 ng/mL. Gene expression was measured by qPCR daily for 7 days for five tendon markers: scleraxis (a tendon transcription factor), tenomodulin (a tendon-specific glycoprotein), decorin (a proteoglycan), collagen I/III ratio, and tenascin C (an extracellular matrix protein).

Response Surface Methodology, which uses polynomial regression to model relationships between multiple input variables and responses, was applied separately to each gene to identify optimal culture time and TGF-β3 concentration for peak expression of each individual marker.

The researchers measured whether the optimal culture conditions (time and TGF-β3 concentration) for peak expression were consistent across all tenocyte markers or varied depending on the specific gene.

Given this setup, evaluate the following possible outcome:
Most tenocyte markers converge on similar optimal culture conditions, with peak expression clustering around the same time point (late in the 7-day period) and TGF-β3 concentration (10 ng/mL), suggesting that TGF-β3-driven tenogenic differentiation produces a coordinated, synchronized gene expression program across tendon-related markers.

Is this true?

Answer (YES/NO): NO